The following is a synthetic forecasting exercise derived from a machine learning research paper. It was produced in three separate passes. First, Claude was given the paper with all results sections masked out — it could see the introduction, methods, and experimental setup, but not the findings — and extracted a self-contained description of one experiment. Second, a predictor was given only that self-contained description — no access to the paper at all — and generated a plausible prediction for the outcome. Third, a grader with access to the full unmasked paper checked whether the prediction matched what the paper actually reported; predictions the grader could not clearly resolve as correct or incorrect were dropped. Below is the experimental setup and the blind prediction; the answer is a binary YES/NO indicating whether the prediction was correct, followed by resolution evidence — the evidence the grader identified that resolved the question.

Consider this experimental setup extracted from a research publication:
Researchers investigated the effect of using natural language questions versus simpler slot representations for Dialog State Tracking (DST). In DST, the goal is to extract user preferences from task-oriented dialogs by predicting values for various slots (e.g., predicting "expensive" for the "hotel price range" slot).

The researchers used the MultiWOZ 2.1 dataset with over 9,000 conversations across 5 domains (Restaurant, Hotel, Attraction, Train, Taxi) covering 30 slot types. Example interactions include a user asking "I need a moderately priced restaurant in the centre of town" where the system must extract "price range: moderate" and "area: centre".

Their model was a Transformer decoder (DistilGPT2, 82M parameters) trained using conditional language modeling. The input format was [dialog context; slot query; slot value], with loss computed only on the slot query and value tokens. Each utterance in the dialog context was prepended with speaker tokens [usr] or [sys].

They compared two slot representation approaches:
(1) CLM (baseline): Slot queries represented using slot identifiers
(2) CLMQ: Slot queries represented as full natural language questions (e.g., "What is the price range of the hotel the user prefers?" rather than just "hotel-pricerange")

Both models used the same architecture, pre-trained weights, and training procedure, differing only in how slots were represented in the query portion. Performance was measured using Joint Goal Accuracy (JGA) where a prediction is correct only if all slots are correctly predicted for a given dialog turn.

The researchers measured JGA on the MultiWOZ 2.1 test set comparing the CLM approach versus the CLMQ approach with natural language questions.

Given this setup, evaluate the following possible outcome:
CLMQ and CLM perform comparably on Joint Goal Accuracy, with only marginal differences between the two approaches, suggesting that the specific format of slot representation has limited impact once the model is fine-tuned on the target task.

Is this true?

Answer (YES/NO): NO